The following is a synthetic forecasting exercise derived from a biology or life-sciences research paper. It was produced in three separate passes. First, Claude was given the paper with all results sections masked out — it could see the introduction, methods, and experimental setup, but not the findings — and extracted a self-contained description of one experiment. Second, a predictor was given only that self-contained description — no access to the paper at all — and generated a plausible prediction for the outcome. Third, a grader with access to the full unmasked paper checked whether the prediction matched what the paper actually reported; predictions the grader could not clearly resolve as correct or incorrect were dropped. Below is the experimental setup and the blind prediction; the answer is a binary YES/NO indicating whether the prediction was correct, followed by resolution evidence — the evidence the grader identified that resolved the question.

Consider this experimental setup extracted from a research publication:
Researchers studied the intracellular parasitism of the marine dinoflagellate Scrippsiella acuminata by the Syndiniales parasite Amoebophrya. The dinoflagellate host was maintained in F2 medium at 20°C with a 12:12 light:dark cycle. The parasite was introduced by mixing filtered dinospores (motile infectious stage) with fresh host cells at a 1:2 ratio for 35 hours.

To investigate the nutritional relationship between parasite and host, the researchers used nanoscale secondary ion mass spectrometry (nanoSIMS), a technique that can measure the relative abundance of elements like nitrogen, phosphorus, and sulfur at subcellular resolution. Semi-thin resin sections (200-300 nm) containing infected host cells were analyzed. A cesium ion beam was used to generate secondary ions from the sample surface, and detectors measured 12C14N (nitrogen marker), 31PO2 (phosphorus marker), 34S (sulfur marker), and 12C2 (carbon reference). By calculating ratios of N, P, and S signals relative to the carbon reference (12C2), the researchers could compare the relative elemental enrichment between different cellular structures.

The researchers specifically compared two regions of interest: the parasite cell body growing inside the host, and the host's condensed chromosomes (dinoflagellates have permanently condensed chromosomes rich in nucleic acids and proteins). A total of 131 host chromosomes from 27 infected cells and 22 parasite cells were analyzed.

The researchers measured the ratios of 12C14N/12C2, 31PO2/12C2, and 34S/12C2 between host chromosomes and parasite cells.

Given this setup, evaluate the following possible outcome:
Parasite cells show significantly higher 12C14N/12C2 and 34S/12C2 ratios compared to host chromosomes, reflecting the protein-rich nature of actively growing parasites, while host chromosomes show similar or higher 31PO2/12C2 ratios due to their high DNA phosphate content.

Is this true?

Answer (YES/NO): NO